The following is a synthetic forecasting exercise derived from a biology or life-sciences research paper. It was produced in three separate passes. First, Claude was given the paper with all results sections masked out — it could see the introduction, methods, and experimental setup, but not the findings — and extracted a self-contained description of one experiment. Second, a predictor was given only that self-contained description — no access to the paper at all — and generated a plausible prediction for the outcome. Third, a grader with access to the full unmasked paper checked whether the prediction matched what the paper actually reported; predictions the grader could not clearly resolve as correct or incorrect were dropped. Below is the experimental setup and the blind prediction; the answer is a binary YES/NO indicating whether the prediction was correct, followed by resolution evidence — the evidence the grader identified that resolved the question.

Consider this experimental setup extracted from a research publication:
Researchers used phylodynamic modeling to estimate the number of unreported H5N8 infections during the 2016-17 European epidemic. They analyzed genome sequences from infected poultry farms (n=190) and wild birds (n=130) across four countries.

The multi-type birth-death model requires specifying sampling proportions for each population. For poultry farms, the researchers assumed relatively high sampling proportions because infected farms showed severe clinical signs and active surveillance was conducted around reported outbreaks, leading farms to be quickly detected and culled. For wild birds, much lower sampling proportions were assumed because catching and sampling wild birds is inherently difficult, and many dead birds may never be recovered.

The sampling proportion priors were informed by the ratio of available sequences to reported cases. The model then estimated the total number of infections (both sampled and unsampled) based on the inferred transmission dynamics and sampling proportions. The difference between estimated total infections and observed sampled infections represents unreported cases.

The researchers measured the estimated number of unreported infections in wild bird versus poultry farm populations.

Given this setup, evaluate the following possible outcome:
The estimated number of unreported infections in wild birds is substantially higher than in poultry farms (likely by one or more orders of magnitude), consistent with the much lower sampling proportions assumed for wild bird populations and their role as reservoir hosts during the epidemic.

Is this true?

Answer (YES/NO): YES